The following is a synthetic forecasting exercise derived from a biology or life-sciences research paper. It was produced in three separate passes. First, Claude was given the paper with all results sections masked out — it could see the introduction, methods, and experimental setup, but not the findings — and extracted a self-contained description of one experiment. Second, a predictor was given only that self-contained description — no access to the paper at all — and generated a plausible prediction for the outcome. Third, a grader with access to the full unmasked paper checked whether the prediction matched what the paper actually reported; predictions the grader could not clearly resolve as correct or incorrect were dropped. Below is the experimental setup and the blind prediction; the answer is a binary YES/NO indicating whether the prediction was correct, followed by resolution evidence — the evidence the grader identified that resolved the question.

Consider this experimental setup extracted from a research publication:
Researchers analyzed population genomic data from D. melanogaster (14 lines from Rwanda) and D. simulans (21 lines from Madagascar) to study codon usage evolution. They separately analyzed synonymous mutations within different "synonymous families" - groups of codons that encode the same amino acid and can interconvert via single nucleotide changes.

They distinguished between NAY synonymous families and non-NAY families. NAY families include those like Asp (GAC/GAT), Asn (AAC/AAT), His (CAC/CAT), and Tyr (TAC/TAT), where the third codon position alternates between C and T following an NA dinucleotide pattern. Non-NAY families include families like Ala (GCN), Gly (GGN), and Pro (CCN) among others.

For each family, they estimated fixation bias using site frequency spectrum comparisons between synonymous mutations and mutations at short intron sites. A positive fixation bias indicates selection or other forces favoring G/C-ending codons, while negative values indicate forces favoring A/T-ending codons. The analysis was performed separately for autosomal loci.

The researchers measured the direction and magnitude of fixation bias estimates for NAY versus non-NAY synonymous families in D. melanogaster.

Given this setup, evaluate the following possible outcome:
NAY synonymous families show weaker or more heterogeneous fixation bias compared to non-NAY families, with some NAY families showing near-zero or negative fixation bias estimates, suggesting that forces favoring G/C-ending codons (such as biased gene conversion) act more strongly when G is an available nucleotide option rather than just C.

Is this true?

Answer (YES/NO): NO